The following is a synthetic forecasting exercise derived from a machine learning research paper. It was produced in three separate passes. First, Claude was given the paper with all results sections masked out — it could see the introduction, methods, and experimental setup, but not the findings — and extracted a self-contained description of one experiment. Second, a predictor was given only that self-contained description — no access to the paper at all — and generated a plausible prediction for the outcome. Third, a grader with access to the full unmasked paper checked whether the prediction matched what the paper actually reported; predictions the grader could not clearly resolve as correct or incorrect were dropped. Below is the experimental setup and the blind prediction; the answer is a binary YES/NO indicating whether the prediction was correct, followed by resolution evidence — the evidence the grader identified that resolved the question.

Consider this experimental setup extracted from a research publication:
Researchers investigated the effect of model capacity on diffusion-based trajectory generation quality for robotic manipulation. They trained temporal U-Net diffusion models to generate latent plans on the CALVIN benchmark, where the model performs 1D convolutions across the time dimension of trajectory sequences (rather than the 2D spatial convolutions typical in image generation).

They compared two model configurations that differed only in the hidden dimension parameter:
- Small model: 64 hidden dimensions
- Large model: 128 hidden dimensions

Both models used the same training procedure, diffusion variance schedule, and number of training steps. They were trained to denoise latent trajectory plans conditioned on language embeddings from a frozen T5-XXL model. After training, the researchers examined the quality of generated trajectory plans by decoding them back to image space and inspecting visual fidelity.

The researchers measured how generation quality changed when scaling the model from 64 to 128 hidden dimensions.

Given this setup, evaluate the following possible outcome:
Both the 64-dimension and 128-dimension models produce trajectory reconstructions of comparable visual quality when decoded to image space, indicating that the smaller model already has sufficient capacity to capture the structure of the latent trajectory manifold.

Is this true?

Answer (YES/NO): NO